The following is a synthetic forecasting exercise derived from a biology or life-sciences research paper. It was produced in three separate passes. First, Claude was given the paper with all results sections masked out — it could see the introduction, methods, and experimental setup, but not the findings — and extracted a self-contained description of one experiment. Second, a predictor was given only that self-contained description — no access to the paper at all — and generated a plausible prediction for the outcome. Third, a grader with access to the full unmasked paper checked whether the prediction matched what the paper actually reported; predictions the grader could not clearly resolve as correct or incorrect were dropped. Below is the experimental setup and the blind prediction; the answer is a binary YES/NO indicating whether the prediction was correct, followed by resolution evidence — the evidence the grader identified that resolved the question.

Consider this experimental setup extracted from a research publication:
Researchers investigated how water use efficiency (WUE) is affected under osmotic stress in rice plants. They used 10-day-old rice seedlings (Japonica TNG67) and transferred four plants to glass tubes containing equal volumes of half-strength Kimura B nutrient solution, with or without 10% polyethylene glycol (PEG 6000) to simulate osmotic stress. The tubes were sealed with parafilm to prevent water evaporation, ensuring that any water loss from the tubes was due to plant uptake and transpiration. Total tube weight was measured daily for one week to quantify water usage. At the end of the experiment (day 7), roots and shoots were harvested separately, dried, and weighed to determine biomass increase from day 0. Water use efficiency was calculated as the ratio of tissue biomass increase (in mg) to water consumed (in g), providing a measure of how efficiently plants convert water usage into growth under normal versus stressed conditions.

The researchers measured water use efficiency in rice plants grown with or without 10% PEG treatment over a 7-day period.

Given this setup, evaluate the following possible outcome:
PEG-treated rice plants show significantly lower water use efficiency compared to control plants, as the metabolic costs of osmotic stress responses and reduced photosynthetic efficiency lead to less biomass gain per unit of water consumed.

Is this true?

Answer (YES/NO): NO